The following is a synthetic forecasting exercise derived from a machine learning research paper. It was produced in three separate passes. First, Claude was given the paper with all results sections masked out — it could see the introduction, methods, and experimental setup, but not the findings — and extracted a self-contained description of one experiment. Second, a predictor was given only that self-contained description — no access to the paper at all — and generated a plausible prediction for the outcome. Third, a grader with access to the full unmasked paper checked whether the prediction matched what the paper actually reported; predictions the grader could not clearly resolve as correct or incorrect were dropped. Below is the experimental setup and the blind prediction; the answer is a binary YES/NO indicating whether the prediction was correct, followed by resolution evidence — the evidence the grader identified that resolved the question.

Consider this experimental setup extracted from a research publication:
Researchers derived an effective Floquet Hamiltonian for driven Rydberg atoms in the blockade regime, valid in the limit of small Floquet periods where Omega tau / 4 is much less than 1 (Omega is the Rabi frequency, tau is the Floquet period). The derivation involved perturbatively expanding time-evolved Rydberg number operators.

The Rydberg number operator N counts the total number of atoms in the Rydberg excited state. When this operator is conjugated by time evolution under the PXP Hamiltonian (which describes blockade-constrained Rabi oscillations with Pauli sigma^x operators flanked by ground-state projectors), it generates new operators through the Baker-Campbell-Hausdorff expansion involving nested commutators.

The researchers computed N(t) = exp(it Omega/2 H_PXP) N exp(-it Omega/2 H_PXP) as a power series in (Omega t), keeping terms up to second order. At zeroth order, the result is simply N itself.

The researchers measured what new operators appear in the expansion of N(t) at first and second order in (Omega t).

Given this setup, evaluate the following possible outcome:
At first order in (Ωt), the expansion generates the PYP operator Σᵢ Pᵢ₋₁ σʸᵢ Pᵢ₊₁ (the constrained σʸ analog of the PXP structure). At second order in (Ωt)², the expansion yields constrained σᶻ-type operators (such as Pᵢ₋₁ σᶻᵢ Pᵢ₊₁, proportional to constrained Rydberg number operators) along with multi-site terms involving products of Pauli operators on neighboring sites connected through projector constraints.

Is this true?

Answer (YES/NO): YES